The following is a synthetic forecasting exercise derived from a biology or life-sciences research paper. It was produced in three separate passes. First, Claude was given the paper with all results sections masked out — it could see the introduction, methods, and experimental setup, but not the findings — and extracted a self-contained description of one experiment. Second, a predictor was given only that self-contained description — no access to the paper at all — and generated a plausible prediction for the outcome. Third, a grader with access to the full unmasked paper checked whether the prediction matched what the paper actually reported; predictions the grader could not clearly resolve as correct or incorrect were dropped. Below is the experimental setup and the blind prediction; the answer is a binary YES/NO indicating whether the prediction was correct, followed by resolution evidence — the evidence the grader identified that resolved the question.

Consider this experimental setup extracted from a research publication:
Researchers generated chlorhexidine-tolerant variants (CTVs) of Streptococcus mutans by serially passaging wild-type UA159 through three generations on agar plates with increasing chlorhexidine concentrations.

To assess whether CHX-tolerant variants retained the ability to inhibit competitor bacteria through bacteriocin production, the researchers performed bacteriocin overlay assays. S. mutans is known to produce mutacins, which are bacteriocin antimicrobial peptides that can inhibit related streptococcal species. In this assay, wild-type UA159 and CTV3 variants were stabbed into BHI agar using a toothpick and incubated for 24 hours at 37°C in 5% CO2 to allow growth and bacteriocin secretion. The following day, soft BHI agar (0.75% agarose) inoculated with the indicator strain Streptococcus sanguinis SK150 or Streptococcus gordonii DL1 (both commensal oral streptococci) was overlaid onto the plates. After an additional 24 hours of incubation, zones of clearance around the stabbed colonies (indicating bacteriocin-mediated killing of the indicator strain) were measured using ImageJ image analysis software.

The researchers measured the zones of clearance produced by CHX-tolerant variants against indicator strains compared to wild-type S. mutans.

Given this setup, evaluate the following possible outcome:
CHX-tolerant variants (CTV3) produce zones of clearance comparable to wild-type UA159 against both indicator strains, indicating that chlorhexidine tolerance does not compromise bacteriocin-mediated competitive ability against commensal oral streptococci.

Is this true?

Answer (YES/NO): NO